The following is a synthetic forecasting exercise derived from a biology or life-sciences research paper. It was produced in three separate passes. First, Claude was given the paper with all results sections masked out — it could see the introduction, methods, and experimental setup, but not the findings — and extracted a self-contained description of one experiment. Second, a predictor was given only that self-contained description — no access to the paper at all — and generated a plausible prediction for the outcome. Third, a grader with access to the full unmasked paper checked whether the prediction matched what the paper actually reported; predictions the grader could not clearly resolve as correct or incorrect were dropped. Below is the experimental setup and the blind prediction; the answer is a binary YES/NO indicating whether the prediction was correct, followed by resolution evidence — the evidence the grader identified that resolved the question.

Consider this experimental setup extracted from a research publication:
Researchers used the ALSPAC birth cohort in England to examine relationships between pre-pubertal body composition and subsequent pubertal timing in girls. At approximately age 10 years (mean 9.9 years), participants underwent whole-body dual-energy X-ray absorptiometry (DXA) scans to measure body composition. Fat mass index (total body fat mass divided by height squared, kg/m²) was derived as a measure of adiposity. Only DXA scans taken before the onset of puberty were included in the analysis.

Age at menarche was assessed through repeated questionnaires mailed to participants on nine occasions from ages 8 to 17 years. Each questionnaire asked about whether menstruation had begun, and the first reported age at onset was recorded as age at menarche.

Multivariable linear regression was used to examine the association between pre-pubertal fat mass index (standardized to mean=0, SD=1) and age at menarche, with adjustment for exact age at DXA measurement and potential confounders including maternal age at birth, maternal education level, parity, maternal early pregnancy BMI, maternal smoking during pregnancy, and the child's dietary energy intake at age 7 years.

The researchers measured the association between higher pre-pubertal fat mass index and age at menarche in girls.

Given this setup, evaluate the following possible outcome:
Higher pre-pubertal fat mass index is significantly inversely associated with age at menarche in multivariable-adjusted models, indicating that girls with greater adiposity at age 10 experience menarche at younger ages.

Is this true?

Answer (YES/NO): YES